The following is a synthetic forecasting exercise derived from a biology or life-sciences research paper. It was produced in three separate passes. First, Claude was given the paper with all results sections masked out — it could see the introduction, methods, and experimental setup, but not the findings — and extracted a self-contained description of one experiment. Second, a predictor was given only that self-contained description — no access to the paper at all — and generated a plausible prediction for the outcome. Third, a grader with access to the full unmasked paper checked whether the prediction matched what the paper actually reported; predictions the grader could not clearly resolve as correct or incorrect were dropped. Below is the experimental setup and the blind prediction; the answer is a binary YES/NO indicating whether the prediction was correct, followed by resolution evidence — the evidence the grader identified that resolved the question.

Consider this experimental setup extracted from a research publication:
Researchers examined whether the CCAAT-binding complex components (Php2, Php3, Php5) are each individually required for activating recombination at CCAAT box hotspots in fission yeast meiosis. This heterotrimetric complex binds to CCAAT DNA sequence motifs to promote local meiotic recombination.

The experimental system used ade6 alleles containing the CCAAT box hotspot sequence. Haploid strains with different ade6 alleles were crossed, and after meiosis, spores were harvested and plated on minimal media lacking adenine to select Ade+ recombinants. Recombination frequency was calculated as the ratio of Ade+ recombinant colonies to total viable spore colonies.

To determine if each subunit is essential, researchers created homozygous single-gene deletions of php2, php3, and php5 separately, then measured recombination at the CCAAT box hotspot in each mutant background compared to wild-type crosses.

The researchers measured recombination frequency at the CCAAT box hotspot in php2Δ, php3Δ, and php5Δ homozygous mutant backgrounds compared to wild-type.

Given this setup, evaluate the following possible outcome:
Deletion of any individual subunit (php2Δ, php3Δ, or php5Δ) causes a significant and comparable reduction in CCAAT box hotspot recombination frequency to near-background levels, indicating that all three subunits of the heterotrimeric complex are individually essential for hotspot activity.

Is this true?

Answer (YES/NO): YES